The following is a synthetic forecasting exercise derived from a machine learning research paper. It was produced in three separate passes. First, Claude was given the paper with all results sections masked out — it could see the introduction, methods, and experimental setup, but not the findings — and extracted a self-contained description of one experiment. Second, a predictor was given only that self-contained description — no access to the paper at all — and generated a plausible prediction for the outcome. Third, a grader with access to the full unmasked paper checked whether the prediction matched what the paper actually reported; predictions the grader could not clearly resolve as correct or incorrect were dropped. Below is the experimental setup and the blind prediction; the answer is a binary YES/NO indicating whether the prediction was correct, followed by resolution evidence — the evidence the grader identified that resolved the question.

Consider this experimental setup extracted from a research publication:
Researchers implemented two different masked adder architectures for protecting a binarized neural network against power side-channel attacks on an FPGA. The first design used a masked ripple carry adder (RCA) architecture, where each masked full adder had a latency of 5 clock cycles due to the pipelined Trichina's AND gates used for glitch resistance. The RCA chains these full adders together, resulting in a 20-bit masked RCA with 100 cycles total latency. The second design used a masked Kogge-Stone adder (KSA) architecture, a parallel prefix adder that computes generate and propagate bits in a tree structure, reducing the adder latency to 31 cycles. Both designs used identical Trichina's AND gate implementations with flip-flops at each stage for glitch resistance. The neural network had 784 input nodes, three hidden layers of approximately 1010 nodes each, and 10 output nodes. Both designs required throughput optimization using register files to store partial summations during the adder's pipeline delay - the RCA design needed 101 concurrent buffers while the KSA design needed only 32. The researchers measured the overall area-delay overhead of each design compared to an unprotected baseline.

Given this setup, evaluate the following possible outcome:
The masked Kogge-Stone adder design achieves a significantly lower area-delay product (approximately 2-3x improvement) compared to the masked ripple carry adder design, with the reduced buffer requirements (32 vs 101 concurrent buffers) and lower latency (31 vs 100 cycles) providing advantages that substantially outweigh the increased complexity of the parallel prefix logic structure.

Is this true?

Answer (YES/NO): NO